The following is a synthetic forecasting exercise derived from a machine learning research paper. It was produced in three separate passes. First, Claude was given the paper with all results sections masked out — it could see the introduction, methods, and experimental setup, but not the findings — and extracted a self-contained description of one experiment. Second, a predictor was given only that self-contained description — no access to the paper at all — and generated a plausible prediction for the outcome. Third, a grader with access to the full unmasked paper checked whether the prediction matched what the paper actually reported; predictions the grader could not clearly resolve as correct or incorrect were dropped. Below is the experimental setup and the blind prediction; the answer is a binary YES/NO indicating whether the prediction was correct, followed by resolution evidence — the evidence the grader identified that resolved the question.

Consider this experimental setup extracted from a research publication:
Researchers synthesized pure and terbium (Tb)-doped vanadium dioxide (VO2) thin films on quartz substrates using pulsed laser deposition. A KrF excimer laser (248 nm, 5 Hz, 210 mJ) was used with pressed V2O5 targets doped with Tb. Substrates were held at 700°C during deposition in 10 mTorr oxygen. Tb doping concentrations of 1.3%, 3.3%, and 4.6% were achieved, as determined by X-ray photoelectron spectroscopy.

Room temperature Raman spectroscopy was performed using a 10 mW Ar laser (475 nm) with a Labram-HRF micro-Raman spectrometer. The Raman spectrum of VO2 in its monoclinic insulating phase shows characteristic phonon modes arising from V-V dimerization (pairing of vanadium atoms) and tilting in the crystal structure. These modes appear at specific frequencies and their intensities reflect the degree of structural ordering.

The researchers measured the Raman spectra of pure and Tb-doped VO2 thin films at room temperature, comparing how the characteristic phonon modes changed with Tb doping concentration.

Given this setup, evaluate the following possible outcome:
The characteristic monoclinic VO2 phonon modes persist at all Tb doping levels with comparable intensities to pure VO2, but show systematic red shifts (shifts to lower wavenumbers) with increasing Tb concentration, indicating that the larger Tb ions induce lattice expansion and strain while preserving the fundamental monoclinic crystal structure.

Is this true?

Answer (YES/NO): NO